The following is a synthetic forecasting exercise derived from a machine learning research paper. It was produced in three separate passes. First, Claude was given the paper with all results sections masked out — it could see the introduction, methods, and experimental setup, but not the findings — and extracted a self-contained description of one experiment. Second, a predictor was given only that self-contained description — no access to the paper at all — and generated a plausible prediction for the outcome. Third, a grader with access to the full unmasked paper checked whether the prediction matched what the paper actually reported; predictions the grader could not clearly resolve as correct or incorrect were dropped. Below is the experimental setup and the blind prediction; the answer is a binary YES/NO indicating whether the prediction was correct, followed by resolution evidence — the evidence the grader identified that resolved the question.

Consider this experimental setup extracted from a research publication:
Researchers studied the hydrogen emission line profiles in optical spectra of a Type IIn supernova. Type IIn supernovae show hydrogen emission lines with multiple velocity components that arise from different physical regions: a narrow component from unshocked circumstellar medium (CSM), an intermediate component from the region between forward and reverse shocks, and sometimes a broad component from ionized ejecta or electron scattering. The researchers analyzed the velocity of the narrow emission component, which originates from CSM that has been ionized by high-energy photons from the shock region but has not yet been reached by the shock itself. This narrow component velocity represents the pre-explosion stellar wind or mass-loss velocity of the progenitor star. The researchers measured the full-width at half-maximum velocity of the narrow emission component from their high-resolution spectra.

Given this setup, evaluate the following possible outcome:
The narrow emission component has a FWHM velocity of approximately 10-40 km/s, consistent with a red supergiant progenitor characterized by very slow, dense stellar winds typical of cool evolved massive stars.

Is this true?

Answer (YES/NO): NO